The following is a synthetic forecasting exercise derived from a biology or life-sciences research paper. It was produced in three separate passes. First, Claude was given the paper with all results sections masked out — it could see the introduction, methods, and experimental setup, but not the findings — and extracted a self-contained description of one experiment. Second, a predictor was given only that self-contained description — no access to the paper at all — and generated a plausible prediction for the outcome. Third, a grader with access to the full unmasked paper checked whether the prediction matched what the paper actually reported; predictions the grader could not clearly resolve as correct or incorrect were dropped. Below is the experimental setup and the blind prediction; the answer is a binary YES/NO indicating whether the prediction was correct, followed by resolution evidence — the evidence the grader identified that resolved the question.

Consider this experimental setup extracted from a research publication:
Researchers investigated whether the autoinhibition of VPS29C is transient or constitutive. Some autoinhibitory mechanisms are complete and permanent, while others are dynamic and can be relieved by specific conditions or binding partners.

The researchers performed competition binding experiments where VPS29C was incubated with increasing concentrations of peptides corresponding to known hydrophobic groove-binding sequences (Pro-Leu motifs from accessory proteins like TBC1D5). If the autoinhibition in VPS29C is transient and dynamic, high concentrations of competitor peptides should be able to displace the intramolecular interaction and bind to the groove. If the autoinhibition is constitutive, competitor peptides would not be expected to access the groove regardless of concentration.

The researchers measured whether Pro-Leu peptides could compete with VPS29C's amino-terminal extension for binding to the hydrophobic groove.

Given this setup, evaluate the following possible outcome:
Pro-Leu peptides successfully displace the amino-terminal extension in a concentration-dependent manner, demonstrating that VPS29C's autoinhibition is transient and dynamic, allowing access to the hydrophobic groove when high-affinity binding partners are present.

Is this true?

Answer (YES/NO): YES